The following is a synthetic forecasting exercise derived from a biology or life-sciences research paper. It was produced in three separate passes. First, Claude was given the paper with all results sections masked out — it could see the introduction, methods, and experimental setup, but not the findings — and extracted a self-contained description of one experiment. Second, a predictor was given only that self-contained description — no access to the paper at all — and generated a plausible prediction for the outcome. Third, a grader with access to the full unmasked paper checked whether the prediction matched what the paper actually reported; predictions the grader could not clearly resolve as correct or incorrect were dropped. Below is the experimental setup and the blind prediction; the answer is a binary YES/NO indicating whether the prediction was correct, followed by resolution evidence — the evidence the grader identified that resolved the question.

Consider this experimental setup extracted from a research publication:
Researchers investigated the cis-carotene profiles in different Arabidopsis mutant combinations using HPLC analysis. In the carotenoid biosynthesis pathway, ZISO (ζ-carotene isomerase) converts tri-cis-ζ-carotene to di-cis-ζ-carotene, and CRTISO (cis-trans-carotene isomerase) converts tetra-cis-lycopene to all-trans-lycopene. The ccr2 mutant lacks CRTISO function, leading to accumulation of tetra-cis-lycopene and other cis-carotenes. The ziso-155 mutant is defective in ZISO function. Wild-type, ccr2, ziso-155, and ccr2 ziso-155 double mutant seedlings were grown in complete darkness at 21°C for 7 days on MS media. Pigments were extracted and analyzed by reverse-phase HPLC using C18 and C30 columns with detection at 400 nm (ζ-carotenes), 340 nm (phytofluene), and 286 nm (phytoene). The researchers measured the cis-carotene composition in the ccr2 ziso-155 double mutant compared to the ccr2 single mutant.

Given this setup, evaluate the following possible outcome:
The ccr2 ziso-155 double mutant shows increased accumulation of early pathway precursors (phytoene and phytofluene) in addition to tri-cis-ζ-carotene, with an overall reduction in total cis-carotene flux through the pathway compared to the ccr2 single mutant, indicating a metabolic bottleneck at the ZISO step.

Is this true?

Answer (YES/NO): YES